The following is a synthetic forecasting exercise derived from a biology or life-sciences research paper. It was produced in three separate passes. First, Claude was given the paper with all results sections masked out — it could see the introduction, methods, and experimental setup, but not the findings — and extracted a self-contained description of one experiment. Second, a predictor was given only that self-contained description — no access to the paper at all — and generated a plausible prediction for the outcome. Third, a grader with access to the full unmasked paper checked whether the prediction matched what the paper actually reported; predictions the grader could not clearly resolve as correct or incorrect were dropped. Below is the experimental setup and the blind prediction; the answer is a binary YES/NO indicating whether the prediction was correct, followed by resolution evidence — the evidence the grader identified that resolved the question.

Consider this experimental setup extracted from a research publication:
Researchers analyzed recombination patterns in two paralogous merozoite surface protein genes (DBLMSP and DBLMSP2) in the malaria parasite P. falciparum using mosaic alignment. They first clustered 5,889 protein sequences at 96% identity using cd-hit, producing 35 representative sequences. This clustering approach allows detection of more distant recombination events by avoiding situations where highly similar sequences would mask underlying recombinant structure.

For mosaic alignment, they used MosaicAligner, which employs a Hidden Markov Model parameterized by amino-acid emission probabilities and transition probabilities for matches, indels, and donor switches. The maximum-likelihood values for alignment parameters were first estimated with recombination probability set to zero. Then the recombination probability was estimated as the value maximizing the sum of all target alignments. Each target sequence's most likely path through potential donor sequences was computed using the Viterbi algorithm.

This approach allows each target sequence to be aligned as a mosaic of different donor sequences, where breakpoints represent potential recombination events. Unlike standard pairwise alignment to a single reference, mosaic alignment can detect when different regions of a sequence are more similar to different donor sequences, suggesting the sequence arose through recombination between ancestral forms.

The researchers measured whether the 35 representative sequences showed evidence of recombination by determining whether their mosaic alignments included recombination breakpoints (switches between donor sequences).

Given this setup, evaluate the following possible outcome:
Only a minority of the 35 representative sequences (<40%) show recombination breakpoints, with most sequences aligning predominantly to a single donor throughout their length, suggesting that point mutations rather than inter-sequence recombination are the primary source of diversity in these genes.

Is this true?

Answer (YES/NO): NO